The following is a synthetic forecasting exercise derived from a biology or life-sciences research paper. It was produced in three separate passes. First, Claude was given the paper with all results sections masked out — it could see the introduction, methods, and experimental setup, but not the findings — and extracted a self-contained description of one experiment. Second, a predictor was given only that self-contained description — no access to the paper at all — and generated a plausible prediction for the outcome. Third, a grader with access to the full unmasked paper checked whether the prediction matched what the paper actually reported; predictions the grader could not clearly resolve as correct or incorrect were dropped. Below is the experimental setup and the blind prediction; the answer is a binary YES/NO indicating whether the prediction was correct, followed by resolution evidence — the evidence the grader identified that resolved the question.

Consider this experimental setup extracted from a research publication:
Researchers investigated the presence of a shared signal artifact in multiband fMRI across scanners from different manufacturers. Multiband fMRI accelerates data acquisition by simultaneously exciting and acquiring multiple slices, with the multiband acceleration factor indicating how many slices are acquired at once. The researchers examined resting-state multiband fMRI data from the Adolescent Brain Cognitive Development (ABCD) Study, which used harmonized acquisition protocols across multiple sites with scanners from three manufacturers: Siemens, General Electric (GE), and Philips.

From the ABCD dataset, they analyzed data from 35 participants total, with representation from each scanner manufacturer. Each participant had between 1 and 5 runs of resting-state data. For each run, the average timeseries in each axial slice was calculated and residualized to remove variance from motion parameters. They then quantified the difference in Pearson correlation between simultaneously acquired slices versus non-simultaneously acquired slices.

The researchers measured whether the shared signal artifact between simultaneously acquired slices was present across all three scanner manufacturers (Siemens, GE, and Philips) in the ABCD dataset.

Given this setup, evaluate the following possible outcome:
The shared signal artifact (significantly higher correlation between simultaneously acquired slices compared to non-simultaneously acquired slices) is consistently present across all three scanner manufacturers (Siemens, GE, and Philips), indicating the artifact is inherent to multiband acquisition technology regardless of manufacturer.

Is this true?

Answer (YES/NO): YES